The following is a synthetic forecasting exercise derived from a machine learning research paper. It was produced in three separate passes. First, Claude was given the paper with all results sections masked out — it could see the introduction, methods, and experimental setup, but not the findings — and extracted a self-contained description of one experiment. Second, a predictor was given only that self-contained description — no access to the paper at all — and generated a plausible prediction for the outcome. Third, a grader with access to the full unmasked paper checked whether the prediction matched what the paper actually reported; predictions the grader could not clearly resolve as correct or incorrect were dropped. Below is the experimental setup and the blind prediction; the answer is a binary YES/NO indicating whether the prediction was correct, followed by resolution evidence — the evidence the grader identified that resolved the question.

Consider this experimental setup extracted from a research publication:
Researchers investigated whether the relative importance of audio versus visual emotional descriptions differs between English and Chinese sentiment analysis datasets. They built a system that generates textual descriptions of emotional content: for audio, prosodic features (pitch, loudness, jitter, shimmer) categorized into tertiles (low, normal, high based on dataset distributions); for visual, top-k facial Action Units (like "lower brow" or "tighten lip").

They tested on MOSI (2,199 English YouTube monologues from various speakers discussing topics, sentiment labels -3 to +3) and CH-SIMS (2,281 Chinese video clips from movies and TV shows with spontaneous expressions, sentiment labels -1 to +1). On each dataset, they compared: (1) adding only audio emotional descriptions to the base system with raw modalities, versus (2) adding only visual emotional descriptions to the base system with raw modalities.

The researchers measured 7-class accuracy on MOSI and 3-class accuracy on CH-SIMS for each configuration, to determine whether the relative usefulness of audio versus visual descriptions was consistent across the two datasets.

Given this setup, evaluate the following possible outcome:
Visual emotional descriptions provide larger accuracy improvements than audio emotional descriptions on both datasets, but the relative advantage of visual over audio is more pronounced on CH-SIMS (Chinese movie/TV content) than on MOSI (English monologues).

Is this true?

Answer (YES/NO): NO